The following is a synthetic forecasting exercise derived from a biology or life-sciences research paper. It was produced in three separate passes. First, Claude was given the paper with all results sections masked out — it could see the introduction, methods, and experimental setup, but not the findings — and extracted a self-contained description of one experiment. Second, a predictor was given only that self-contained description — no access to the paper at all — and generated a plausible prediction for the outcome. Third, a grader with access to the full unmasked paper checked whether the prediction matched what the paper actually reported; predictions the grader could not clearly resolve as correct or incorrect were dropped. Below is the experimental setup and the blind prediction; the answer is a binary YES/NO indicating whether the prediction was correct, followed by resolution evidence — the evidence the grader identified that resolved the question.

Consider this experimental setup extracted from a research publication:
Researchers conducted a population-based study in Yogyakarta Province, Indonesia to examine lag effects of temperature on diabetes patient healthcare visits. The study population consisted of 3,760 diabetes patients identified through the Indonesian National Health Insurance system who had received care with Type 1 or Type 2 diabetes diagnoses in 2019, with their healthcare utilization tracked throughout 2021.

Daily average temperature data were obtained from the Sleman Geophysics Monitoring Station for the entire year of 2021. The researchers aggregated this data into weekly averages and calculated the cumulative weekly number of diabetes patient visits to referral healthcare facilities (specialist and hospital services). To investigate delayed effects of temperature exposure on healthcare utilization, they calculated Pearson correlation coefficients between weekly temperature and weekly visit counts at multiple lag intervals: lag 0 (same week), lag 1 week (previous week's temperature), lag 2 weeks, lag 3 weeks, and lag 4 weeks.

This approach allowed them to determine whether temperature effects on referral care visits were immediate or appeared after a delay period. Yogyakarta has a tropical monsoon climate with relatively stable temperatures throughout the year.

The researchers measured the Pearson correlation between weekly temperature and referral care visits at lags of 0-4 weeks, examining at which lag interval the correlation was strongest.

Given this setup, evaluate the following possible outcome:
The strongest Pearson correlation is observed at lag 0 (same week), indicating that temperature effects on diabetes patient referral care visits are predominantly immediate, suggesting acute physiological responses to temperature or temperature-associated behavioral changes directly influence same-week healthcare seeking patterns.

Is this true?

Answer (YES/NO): NO